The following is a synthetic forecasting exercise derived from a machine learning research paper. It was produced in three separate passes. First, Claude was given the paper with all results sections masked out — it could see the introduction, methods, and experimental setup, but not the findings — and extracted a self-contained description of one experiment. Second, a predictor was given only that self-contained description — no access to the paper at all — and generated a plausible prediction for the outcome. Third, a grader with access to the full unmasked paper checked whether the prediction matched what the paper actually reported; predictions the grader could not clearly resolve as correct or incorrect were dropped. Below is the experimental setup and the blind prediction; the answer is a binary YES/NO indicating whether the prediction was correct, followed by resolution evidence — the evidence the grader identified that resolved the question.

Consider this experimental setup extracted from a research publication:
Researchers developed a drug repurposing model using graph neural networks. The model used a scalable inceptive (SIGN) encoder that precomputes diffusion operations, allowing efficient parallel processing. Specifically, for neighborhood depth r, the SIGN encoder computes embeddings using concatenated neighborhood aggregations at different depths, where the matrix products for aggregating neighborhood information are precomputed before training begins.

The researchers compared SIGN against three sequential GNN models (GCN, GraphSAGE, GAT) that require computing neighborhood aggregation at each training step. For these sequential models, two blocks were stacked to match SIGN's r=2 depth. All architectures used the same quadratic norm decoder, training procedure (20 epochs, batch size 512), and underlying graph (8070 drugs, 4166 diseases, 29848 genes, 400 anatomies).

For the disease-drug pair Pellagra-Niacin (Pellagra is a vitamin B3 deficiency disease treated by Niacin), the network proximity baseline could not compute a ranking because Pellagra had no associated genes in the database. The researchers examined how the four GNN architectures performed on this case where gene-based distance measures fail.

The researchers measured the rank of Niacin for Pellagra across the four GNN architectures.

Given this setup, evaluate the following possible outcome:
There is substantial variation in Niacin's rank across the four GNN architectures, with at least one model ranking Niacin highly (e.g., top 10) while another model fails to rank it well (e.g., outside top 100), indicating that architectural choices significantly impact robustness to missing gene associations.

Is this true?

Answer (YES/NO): YES